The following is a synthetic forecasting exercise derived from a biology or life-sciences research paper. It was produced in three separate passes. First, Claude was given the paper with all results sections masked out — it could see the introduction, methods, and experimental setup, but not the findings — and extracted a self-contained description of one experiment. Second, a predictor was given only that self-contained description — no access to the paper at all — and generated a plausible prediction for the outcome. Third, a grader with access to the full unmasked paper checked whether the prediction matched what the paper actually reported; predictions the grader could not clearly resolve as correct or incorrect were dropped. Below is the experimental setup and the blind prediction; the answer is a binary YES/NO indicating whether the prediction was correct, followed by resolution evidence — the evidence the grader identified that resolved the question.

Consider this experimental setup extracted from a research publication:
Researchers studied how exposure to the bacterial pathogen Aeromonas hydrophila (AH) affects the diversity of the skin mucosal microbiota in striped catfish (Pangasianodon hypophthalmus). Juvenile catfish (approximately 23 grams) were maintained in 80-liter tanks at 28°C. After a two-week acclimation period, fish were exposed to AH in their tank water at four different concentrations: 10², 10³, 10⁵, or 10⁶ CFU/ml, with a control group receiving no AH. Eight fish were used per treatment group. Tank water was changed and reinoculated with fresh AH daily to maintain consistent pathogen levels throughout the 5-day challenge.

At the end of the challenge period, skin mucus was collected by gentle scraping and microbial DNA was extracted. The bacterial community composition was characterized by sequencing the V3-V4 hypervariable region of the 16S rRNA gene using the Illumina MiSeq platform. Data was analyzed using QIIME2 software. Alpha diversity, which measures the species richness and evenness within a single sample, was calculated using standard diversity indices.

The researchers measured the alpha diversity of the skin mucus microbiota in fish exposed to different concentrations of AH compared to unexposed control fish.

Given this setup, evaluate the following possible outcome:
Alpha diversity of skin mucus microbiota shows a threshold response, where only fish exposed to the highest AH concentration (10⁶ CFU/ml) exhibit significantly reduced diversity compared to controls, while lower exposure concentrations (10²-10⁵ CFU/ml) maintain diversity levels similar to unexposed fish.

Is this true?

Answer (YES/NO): NO